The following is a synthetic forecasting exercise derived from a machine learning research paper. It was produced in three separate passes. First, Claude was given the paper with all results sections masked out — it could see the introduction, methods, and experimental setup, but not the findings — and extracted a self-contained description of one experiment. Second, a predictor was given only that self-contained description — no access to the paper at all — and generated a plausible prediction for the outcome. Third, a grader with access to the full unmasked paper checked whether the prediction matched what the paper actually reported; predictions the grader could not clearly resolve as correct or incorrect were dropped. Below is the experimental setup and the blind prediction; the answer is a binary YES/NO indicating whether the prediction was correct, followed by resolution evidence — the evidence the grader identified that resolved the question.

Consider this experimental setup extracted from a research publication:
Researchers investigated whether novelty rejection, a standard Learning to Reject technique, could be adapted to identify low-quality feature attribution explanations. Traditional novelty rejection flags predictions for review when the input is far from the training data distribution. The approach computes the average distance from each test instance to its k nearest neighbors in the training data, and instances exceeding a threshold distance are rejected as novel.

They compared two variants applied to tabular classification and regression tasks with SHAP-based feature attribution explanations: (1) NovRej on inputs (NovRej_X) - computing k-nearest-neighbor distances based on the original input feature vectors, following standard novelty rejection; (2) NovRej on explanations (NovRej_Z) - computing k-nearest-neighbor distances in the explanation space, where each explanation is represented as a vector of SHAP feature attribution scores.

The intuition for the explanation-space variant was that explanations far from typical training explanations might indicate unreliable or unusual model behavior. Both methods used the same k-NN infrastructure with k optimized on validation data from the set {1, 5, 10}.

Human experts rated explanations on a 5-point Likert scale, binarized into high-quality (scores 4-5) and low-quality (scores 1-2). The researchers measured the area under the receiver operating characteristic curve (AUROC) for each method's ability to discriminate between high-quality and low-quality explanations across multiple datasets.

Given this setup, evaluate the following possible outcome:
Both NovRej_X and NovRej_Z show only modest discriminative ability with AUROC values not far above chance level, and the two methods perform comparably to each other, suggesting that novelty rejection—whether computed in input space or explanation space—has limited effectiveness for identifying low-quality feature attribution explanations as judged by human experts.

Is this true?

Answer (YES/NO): YES